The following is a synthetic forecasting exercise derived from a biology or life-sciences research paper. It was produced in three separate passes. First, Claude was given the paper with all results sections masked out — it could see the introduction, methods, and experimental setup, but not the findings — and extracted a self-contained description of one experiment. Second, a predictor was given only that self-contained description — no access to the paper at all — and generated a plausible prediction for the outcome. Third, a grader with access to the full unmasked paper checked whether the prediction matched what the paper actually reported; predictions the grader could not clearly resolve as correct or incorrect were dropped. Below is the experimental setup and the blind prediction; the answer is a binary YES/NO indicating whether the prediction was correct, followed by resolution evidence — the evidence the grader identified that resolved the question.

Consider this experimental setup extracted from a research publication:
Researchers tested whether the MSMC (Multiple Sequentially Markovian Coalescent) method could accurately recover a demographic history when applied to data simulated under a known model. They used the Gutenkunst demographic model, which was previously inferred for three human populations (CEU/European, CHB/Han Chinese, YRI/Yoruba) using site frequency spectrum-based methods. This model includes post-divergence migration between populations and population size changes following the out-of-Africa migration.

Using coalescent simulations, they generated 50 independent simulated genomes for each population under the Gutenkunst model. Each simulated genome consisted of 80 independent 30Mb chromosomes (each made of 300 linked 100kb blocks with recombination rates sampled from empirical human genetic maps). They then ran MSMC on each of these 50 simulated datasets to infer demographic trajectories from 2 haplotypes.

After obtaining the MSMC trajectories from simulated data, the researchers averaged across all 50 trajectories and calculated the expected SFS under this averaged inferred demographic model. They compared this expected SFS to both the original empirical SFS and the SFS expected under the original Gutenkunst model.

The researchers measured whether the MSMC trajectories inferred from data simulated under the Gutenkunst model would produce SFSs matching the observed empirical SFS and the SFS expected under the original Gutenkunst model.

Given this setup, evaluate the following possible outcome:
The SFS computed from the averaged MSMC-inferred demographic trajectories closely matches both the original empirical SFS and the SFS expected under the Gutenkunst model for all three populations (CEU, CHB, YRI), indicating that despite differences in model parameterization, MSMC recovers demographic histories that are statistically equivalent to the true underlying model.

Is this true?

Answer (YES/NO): YES